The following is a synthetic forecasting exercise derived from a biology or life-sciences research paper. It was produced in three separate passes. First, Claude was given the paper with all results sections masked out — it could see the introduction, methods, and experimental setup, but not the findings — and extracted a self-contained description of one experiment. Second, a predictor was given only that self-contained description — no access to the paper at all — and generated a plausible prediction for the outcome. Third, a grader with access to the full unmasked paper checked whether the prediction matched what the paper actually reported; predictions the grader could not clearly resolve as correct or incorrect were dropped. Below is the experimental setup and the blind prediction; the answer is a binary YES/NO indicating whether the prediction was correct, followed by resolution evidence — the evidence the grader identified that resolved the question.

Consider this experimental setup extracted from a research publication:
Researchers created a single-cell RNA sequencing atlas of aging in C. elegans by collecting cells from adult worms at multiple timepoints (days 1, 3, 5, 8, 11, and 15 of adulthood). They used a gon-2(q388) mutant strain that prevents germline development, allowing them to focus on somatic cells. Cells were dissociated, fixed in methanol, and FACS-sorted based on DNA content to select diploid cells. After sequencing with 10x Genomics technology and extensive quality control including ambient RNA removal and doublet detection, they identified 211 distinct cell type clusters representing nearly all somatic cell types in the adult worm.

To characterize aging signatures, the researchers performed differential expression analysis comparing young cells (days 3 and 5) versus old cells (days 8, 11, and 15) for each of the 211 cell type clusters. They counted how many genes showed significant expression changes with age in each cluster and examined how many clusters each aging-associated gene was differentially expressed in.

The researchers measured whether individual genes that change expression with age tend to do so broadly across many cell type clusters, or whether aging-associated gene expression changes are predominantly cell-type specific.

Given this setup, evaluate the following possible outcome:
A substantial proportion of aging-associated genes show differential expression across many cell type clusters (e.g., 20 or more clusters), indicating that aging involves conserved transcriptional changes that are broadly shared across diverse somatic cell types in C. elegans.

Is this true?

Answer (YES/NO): NO